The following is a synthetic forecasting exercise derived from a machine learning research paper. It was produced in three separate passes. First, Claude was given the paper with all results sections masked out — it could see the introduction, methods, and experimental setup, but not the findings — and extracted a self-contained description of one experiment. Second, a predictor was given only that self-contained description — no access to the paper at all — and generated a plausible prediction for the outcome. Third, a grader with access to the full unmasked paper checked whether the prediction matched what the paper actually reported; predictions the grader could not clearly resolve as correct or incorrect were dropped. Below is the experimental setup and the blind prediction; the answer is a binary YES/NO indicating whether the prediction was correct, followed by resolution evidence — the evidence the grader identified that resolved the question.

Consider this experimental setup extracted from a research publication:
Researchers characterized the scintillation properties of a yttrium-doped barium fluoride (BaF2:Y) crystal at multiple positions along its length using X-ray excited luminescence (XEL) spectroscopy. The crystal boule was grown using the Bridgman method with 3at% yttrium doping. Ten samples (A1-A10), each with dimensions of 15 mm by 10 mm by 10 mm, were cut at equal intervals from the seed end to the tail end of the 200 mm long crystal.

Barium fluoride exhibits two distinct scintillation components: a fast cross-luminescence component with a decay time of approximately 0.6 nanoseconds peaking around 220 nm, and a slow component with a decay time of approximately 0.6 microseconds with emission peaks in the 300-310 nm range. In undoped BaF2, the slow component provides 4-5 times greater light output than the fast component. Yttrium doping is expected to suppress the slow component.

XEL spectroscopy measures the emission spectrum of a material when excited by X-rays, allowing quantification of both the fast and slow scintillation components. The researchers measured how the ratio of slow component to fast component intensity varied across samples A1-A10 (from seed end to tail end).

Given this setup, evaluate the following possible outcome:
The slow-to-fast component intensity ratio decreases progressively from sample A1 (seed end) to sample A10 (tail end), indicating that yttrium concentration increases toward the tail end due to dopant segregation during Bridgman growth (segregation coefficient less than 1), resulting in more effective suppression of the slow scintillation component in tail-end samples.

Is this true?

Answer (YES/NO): YES